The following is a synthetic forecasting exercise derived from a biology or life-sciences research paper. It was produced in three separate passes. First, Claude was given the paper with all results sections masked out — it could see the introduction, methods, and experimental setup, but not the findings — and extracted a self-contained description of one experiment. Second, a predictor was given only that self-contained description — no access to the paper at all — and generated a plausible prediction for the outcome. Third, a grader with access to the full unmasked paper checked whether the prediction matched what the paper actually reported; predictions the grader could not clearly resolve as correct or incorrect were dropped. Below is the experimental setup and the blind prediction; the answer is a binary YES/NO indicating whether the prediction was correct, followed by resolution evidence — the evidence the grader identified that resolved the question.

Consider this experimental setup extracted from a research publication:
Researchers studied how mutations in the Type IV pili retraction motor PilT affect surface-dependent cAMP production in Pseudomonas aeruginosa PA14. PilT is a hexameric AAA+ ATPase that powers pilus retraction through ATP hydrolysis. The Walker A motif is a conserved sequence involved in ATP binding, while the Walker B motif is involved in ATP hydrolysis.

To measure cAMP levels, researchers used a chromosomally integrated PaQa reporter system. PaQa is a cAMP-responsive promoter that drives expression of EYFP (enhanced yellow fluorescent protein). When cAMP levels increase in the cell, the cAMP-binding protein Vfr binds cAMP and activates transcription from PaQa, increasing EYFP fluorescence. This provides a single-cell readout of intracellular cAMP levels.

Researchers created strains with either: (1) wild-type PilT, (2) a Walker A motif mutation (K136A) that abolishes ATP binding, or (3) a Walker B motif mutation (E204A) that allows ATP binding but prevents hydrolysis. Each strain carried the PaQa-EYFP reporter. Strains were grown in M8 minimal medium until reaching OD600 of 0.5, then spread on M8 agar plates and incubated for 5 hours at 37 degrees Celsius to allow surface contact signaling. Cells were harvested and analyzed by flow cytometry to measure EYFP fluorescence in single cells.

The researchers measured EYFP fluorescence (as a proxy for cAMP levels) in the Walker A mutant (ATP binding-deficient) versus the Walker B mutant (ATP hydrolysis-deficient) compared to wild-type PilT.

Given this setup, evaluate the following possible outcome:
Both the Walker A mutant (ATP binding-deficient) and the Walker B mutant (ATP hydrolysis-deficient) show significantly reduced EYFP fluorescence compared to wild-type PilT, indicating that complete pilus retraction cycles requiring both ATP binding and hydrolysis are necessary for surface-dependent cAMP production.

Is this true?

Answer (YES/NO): YES